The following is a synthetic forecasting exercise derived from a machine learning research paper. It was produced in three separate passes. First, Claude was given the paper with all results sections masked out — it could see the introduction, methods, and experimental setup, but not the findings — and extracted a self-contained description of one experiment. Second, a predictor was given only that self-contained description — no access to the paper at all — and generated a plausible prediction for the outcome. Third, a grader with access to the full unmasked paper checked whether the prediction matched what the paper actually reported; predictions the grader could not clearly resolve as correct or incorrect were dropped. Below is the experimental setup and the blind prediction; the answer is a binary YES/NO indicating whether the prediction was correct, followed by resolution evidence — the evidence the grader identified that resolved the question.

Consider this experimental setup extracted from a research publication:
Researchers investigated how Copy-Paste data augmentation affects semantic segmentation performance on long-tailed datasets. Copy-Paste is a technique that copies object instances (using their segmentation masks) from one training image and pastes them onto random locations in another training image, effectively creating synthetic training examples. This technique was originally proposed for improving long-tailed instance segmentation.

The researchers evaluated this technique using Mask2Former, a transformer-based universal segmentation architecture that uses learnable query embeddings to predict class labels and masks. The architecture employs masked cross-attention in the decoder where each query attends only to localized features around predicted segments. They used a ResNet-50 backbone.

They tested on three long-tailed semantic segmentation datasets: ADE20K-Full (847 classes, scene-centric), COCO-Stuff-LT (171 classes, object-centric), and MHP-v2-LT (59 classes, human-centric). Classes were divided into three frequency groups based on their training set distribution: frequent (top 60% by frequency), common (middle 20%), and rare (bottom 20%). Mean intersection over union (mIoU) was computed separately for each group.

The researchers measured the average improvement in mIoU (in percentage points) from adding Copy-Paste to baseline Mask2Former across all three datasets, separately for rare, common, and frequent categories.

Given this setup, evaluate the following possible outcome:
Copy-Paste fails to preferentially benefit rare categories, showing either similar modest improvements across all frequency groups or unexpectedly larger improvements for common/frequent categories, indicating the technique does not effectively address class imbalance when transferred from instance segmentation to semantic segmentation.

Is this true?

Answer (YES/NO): YES